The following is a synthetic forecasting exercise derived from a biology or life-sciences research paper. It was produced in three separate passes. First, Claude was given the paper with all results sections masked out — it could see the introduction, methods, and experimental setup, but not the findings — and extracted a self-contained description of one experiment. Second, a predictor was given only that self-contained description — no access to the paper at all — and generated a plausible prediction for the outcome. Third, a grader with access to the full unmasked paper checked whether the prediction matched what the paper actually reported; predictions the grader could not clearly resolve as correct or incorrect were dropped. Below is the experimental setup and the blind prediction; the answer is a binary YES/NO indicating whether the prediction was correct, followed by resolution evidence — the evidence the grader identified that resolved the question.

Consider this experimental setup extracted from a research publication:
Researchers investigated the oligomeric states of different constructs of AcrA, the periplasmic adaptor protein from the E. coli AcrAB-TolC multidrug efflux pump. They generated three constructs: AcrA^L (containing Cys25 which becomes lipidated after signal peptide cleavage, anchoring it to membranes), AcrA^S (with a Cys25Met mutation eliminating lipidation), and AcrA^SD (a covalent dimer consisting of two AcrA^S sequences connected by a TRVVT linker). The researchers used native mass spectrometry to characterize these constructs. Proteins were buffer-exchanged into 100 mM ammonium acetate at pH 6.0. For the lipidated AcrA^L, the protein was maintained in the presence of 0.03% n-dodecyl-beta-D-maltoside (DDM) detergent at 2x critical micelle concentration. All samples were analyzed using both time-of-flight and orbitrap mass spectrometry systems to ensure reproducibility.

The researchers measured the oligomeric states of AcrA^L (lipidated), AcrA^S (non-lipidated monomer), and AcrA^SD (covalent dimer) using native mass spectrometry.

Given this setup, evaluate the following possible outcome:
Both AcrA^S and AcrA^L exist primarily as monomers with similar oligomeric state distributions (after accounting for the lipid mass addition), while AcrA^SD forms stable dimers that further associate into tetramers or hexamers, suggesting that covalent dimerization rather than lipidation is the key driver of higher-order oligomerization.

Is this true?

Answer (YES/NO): NO